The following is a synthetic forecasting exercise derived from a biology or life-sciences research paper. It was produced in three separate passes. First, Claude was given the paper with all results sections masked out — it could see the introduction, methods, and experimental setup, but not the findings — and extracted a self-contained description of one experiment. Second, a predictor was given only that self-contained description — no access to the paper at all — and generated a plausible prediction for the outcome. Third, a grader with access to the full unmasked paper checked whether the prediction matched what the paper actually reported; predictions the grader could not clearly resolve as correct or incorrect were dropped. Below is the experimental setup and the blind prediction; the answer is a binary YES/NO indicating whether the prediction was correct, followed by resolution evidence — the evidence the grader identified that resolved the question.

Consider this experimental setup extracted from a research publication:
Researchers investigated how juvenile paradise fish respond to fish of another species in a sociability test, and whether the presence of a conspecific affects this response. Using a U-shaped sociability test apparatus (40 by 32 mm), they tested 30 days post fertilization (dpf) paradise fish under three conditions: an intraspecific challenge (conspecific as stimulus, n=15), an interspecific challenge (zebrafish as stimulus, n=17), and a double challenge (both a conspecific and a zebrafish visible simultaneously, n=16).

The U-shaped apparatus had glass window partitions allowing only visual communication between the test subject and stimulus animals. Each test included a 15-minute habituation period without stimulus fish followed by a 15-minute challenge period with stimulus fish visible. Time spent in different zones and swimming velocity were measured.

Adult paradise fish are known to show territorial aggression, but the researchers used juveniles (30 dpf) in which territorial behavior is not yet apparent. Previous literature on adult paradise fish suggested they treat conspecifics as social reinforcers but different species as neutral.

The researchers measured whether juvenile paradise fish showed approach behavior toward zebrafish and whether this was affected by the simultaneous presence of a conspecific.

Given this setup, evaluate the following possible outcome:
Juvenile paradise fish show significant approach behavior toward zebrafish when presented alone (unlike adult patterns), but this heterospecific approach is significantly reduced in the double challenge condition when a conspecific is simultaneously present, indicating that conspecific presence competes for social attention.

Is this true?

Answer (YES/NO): NO